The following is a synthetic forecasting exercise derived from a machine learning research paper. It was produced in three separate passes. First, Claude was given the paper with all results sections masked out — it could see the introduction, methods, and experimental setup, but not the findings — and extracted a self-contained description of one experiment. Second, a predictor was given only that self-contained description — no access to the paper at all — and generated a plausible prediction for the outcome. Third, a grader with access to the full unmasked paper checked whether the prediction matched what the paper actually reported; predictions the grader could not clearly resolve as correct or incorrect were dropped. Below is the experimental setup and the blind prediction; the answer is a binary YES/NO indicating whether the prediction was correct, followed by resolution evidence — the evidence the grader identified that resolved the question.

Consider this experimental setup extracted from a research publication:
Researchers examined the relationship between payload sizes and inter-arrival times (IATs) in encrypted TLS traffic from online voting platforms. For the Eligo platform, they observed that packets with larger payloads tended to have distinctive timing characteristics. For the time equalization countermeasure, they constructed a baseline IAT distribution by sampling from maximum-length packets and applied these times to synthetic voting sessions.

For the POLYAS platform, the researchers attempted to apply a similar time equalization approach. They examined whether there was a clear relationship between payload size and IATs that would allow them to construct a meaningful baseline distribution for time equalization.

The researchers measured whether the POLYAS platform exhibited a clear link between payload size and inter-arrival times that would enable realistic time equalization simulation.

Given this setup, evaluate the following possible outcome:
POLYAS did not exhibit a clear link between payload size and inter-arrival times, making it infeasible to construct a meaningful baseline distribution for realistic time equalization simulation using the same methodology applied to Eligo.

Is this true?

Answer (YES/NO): YES